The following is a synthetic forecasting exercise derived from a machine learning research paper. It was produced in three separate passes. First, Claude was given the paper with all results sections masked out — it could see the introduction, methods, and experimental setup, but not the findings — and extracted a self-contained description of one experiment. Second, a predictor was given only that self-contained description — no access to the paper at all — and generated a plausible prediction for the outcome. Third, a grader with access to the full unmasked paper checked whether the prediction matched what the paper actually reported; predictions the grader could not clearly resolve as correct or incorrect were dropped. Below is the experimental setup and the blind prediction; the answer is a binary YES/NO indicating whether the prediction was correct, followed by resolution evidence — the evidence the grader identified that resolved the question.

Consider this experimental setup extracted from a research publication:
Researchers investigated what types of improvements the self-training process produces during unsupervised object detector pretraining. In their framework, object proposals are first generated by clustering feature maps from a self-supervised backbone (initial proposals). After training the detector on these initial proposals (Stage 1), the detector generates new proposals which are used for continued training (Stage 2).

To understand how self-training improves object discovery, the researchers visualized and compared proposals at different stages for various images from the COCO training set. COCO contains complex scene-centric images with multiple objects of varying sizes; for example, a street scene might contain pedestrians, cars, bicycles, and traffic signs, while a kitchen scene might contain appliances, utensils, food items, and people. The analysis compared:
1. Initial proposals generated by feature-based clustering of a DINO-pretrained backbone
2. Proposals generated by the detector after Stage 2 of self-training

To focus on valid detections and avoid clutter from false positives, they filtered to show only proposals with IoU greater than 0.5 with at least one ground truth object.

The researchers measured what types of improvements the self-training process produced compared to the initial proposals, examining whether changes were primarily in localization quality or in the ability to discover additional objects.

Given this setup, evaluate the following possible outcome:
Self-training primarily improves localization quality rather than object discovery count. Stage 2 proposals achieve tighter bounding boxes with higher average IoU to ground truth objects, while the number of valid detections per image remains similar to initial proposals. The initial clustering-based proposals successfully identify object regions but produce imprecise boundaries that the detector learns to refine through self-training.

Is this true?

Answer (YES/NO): NO